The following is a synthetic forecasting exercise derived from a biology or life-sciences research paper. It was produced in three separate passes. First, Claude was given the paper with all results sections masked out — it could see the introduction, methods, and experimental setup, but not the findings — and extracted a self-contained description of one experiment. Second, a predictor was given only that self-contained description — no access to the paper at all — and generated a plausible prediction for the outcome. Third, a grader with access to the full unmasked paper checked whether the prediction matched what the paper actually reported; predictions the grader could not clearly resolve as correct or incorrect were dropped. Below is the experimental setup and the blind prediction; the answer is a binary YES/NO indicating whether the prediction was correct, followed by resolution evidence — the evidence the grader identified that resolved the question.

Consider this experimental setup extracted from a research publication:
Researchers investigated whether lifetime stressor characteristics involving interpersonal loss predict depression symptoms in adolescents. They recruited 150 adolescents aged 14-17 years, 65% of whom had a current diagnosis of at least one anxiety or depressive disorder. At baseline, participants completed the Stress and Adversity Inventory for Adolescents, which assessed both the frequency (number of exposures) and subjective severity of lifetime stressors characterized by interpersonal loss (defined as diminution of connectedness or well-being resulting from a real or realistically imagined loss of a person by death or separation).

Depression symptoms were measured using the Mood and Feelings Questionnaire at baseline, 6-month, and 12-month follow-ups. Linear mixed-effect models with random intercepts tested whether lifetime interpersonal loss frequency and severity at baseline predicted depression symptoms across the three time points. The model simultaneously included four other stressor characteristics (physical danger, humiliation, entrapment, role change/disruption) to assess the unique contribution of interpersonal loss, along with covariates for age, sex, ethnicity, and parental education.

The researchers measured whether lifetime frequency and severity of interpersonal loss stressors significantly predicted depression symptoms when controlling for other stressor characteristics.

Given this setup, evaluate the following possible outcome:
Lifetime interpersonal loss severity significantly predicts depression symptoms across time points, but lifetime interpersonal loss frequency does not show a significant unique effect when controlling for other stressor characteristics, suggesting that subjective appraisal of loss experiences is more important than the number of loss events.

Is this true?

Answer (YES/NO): NO